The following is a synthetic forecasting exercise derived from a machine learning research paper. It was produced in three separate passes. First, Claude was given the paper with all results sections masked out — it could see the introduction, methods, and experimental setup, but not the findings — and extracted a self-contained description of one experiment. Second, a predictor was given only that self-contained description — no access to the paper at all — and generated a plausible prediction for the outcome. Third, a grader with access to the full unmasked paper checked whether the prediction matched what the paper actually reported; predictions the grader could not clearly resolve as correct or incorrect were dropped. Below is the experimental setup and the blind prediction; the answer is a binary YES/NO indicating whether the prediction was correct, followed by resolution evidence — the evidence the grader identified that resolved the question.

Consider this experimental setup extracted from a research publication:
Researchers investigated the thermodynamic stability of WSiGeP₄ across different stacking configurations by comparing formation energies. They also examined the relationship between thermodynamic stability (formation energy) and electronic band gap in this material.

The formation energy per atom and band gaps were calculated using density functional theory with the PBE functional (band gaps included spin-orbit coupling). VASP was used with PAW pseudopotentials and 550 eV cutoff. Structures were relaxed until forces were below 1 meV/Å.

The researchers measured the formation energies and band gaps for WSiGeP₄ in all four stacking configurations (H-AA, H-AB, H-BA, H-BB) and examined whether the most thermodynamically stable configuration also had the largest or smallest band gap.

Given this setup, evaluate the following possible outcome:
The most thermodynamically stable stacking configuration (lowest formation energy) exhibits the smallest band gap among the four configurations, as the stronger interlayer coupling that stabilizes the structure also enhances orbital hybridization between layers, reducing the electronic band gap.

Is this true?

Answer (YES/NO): NO